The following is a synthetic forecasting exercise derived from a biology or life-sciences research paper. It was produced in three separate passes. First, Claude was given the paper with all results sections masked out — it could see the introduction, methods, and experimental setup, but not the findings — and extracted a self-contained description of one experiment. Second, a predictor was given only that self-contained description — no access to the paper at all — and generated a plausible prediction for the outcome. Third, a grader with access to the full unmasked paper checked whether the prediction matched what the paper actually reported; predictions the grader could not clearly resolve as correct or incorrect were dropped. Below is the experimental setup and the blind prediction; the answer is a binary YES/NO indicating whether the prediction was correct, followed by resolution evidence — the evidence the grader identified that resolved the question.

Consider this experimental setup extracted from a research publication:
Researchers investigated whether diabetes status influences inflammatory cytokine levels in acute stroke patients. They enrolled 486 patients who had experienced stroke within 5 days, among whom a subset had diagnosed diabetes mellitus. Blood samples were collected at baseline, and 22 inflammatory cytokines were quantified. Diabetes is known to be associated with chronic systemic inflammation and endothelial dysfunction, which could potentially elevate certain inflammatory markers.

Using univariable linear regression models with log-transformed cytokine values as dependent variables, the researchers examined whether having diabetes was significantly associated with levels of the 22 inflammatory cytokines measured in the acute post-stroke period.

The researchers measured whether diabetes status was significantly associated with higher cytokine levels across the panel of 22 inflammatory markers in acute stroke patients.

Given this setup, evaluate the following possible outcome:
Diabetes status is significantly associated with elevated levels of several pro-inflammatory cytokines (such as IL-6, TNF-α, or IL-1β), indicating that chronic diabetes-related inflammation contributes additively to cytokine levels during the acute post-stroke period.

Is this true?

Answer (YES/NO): NO